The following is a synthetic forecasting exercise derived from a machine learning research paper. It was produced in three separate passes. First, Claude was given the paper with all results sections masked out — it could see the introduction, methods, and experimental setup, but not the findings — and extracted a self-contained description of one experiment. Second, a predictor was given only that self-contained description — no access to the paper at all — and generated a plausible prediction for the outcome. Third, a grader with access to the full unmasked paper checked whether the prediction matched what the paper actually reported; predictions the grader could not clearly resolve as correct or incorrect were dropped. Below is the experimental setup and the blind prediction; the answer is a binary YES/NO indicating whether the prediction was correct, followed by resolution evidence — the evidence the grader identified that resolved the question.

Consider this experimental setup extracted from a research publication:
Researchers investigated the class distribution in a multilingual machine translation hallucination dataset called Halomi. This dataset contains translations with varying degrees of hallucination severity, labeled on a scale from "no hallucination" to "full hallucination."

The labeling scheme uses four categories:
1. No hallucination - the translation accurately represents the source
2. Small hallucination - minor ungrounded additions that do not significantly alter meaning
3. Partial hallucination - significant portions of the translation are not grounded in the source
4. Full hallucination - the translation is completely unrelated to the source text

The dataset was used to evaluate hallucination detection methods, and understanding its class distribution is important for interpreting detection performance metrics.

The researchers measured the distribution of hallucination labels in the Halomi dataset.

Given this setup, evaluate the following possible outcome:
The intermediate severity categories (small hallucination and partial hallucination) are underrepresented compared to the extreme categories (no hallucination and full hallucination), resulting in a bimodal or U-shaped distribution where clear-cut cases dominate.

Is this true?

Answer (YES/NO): NO